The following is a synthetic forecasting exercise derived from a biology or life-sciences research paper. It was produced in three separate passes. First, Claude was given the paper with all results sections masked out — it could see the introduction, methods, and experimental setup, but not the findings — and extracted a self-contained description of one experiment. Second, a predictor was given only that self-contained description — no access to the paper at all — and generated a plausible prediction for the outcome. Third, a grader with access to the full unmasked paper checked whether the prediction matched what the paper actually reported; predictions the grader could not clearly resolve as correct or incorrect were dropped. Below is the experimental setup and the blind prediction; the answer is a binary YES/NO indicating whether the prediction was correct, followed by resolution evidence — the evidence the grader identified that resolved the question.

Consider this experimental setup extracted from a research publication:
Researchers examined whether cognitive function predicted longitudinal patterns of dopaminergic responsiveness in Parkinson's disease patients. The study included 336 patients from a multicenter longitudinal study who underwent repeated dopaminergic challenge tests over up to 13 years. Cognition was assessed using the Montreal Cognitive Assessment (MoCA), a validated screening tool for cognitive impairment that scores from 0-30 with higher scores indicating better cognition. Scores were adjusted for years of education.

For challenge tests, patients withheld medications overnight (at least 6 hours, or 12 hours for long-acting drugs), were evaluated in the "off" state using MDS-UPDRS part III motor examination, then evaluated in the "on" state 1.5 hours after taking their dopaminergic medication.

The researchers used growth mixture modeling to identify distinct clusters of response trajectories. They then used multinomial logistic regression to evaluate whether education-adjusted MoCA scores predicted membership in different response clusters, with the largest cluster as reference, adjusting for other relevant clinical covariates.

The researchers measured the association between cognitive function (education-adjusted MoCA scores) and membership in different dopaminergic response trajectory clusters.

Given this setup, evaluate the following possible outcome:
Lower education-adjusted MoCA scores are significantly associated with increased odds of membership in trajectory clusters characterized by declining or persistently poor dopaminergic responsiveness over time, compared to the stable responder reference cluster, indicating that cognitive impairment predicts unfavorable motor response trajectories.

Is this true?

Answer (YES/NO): NO